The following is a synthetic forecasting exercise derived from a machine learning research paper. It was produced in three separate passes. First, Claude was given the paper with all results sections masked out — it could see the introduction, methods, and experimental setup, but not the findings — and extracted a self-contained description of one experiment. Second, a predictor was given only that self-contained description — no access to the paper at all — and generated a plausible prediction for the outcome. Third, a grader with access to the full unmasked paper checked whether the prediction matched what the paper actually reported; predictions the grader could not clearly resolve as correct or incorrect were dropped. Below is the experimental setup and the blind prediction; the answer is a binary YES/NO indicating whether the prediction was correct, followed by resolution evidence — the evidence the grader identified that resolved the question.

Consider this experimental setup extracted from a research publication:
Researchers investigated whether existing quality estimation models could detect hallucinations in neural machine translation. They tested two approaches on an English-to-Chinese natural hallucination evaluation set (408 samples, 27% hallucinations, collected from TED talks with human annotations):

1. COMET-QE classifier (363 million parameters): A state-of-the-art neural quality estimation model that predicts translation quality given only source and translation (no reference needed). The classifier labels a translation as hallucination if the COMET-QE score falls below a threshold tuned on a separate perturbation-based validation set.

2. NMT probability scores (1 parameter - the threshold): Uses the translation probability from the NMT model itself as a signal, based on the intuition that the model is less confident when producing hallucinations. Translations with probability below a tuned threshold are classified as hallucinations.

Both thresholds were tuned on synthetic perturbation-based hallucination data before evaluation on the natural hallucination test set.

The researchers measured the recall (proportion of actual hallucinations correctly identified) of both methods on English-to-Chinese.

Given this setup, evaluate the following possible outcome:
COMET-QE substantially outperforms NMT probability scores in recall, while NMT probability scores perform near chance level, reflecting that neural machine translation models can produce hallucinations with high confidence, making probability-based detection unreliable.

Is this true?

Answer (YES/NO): NO